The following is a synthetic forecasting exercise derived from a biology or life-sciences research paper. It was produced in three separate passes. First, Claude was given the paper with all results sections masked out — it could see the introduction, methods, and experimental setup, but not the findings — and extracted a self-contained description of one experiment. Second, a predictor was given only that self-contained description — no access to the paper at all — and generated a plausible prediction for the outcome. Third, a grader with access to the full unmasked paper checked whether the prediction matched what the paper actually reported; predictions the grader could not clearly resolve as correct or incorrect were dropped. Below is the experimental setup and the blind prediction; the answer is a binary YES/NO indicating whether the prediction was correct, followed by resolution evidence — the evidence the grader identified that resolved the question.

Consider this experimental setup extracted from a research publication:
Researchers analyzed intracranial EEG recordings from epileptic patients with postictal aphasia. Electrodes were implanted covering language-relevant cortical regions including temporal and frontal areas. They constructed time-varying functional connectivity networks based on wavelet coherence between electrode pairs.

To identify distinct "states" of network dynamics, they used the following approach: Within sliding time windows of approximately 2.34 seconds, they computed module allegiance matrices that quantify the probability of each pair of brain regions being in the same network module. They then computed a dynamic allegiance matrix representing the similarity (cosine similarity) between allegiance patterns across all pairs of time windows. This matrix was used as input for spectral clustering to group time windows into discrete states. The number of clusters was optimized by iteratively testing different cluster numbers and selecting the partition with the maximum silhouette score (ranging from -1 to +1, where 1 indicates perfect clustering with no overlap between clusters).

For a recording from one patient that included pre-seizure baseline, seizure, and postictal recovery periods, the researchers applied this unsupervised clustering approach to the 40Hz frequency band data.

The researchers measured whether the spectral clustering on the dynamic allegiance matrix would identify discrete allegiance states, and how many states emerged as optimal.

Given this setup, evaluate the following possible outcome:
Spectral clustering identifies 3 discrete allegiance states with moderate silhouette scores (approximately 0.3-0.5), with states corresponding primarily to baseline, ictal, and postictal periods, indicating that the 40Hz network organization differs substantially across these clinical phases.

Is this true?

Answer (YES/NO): NO